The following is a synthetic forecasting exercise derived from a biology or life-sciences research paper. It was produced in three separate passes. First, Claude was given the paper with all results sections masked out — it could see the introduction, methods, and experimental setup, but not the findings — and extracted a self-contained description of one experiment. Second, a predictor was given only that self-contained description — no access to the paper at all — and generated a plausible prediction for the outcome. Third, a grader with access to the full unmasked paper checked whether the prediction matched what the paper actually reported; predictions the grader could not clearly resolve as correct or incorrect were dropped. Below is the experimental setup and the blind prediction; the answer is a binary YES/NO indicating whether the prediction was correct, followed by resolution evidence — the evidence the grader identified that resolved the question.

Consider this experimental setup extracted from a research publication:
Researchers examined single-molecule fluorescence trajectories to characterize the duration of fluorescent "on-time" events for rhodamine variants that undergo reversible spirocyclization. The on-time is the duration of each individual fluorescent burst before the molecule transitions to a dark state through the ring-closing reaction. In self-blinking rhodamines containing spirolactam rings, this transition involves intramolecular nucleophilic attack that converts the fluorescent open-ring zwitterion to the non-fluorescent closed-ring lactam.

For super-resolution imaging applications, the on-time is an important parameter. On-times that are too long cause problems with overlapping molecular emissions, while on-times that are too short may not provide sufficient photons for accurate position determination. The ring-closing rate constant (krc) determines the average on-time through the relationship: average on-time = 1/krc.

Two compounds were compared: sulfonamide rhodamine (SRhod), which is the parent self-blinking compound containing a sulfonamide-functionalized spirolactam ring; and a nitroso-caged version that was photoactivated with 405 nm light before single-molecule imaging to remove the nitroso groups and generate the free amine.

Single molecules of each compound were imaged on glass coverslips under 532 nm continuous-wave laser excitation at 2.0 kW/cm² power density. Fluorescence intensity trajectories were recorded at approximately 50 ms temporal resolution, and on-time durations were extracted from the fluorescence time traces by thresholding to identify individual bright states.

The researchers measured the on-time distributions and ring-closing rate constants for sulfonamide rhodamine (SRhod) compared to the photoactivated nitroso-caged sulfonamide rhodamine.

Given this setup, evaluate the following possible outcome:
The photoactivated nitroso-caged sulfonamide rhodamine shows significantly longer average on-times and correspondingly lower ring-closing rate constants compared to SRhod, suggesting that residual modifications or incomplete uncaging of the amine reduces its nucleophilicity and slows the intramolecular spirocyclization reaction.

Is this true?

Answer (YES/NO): NO